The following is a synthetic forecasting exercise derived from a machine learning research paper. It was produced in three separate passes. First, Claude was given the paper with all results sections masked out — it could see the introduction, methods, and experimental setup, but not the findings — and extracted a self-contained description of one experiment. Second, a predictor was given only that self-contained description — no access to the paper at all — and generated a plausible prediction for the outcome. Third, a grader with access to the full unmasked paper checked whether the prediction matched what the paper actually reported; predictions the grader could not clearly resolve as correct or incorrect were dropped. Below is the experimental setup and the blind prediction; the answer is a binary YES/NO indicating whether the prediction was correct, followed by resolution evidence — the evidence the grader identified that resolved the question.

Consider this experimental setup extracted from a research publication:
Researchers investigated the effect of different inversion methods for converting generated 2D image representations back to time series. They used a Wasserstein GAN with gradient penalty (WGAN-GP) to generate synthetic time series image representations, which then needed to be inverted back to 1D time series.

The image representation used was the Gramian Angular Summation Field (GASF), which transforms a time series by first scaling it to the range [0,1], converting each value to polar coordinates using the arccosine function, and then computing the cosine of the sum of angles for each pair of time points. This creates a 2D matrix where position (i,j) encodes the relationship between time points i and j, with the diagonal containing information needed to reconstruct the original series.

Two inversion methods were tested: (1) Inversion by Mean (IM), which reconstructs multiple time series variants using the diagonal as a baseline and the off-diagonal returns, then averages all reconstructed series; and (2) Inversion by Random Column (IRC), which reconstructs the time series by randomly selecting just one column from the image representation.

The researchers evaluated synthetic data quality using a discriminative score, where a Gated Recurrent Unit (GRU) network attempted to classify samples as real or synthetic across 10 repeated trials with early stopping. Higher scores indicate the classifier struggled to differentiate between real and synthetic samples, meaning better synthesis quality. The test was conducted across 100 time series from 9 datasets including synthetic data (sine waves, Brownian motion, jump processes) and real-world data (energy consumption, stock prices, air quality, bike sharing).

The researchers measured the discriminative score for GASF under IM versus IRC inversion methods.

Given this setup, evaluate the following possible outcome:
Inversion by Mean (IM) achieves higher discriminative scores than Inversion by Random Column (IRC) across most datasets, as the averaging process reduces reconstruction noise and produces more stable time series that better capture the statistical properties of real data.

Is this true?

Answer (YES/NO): NO